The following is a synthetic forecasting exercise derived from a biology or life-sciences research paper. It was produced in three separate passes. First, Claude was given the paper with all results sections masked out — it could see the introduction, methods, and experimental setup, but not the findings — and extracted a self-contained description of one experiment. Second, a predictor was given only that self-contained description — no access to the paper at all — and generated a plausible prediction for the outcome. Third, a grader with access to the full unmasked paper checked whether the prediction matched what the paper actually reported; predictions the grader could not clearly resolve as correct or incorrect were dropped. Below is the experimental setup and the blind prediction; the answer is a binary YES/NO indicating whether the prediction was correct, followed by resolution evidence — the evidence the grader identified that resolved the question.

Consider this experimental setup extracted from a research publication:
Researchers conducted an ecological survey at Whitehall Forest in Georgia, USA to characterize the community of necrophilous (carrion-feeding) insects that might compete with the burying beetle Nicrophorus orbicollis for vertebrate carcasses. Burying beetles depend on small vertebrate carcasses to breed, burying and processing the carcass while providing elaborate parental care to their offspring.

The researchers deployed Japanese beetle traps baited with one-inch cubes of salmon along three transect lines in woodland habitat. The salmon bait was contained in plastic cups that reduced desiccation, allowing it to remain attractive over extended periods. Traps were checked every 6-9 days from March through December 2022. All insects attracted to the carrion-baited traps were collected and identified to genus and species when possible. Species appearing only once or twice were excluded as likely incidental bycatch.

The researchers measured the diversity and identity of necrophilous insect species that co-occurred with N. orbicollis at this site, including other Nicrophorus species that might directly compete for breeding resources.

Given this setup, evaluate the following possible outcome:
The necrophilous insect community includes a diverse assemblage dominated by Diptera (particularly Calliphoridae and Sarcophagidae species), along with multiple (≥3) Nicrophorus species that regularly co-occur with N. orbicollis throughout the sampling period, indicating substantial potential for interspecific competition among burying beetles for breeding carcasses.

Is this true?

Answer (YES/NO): NO